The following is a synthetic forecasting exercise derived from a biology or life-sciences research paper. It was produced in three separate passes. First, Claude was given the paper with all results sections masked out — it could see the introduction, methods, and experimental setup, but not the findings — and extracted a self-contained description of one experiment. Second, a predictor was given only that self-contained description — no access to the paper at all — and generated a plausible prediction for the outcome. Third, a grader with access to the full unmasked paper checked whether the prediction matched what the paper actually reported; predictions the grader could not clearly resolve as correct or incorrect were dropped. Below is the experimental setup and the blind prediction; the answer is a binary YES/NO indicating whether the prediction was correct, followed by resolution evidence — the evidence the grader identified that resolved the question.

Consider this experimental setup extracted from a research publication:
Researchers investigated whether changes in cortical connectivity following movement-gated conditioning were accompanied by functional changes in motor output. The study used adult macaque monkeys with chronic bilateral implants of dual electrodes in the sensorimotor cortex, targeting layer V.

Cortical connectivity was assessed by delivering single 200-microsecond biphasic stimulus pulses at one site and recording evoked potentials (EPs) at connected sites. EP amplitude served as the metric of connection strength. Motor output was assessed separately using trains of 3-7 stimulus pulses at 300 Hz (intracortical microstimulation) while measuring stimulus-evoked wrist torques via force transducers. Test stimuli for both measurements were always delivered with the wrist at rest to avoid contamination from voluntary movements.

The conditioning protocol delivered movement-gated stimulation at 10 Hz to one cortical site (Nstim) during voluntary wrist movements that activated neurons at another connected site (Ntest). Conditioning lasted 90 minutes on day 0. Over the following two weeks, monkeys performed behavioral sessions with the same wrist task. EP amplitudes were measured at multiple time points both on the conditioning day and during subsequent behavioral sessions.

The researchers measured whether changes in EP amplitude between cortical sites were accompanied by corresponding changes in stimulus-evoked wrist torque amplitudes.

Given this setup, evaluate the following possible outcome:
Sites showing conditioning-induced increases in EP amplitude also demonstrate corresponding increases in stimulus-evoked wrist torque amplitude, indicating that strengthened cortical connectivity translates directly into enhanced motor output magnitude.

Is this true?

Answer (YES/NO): YES